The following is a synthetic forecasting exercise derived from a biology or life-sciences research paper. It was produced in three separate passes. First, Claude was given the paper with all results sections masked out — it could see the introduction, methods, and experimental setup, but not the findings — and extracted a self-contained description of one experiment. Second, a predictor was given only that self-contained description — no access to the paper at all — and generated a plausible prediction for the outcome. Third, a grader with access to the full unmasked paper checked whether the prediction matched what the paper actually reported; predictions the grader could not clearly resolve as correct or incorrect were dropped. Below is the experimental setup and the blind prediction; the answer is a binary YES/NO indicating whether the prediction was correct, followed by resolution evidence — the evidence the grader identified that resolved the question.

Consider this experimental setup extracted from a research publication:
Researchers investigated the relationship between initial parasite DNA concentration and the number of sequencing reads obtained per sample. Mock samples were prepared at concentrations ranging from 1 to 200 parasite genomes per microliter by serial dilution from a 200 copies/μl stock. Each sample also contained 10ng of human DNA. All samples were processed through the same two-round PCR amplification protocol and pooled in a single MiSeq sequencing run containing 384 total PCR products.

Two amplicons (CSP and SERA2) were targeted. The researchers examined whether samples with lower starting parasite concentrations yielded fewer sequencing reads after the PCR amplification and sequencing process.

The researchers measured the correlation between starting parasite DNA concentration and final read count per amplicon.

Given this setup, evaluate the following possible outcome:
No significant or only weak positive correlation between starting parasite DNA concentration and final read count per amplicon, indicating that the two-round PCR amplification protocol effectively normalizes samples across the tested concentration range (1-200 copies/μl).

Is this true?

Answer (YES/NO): NO